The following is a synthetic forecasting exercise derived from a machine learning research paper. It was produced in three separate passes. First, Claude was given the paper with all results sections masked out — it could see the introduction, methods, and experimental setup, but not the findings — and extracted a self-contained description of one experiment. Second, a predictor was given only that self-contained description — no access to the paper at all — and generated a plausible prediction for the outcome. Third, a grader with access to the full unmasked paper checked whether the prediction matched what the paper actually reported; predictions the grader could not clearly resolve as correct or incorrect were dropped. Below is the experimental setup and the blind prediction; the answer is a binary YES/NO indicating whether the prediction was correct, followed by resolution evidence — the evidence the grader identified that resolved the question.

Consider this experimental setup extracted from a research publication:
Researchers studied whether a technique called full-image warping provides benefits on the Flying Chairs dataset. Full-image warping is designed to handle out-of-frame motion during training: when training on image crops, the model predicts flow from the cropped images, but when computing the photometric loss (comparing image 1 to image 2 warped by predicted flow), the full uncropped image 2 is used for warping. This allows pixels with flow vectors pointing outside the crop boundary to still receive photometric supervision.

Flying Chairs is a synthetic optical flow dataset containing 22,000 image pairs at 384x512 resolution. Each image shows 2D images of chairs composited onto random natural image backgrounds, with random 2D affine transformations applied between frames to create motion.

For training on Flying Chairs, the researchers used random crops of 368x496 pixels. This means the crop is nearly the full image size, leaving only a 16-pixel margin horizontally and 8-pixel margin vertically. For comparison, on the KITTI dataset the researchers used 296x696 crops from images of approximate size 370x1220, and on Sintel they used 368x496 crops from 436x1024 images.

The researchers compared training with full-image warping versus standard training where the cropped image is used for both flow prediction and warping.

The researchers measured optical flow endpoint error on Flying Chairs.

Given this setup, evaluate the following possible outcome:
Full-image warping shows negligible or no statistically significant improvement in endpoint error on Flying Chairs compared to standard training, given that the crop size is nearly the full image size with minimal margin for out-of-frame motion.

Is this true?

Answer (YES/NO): YES